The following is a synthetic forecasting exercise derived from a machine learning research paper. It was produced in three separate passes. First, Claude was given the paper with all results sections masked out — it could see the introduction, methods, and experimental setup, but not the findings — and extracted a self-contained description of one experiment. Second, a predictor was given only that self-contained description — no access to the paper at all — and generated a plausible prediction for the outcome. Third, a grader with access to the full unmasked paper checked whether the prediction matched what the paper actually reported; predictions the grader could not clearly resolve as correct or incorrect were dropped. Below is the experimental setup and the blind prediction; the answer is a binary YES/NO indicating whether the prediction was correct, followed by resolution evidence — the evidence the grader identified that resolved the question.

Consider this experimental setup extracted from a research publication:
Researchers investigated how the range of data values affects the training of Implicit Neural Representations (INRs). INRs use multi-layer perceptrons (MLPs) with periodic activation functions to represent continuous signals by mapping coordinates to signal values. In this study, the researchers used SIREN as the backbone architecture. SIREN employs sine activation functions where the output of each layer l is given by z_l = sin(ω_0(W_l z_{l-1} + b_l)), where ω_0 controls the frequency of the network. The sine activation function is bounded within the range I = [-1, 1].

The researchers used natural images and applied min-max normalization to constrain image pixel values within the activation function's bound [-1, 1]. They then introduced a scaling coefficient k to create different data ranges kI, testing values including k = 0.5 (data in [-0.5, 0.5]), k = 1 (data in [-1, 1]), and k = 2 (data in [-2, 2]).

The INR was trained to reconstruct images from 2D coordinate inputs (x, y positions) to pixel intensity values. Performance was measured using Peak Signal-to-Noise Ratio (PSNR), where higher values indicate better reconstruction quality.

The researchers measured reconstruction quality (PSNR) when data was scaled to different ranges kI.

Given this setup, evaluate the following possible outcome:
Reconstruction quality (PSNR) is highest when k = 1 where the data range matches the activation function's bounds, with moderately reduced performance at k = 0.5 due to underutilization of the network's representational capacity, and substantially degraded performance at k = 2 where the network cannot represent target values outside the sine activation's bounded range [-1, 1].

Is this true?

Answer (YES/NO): NO